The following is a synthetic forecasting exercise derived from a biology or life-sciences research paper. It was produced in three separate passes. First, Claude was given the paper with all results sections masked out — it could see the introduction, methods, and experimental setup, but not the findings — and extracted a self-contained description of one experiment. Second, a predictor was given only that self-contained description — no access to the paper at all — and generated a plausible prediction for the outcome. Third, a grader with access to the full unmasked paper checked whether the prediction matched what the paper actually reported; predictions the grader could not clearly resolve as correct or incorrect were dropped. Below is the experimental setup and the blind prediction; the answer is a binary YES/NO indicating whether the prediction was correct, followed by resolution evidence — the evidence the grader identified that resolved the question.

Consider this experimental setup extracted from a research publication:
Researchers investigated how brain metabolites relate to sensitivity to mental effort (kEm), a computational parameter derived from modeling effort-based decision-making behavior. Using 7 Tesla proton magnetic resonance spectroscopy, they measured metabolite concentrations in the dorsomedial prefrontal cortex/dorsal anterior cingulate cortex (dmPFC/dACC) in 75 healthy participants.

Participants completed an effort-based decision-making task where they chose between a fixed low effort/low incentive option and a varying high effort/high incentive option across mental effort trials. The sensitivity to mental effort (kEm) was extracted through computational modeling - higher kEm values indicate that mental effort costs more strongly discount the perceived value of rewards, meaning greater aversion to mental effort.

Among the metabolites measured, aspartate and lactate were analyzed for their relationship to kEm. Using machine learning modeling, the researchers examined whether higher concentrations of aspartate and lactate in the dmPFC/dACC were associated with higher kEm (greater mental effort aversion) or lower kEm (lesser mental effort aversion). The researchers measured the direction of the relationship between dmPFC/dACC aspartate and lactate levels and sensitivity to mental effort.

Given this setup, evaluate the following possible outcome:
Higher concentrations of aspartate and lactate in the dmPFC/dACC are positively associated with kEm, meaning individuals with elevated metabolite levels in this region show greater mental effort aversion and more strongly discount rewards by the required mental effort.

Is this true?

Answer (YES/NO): NO